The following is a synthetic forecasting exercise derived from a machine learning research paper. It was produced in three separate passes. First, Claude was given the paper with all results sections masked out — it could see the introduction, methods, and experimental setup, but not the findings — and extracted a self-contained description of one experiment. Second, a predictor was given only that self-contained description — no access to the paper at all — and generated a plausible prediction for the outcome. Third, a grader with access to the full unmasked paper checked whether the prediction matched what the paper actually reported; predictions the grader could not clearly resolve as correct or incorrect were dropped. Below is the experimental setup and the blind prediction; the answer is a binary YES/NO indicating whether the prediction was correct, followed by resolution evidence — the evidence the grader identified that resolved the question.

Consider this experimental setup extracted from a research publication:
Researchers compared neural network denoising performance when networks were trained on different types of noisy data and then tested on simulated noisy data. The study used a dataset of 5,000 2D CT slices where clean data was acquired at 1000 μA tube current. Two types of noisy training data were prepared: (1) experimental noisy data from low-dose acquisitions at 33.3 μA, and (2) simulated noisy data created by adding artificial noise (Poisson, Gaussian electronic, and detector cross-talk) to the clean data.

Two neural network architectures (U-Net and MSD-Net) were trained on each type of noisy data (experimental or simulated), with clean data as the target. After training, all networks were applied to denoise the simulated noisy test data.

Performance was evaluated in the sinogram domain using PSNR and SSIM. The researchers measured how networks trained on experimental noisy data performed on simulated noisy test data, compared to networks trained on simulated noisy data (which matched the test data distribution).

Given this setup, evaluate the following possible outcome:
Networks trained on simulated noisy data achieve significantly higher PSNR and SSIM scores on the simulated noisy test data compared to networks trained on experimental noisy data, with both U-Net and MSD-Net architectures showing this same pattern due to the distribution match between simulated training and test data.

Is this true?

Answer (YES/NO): YES